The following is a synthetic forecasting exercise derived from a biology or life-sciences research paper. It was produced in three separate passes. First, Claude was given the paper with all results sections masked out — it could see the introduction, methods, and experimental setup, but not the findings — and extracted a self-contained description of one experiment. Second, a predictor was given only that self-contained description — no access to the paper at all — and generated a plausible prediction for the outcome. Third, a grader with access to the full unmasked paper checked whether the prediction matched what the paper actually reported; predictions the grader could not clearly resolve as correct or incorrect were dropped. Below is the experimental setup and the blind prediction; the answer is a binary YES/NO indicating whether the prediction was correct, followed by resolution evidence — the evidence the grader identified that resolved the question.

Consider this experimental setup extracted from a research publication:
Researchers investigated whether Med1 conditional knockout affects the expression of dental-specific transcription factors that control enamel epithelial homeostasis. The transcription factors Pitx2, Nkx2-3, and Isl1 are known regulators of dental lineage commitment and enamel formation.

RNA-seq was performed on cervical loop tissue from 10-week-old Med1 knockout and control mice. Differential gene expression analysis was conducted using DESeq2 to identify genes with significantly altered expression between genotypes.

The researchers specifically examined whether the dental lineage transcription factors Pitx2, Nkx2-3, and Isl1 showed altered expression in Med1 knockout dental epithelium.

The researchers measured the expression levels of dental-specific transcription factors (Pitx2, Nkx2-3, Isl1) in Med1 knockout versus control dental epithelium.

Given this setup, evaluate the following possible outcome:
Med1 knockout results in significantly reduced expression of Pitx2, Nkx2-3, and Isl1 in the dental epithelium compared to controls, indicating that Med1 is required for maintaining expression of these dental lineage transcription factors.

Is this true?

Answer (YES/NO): YES